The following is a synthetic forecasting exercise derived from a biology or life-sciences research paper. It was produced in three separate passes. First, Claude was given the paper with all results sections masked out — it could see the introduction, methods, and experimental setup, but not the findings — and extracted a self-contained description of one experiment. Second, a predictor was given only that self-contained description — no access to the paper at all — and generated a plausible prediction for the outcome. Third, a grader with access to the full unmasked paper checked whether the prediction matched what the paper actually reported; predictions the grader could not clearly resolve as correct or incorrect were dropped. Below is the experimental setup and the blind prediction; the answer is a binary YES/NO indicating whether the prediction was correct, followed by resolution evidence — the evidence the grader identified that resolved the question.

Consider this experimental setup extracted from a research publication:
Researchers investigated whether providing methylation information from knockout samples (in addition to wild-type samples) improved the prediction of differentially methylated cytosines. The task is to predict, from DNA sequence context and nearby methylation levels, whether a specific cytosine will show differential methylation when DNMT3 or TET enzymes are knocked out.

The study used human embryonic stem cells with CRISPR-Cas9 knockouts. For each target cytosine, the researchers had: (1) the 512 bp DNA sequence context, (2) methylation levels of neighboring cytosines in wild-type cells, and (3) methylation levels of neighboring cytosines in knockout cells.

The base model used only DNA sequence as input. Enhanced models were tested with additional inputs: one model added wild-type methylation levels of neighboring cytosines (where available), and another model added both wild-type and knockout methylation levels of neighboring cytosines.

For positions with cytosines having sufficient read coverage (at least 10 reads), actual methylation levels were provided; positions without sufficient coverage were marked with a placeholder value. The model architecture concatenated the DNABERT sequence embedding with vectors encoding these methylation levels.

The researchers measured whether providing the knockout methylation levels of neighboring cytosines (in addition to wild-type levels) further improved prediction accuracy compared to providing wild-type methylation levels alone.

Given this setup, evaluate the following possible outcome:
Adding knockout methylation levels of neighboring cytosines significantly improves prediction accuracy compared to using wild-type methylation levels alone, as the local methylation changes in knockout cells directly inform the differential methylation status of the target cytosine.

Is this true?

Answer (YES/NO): NO